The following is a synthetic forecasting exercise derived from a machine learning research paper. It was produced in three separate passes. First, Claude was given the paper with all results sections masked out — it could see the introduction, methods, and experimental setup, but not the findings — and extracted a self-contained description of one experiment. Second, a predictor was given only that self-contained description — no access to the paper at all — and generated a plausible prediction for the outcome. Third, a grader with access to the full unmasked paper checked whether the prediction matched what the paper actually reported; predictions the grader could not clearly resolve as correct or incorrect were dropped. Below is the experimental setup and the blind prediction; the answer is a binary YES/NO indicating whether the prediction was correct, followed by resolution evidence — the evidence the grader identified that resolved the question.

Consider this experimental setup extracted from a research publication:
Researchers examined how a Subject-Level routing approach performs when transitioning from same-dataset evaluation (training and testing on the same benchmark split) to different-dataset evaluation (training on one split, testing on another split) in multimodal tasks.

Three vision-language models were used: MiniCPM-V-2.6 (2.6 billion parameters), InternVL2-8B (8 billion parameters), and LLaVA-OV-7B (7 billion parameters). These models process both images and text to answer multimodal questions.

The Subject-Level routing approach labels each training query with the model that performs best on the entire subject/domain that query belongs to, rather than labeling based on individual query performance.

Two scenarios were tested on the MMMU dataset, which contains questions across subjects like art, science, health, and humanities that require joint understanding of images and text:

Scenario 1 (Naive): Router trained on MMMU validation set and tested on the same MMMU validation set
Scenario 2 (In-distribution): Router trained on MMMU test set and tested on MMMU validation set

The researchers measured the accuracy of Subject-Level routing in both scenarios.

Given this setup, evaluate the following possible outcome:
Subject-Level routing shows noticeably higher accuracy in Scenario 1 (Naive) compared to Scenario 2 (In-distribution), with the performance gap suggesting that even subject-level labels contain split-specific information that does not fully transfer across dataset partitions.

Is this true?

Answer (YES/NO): NO